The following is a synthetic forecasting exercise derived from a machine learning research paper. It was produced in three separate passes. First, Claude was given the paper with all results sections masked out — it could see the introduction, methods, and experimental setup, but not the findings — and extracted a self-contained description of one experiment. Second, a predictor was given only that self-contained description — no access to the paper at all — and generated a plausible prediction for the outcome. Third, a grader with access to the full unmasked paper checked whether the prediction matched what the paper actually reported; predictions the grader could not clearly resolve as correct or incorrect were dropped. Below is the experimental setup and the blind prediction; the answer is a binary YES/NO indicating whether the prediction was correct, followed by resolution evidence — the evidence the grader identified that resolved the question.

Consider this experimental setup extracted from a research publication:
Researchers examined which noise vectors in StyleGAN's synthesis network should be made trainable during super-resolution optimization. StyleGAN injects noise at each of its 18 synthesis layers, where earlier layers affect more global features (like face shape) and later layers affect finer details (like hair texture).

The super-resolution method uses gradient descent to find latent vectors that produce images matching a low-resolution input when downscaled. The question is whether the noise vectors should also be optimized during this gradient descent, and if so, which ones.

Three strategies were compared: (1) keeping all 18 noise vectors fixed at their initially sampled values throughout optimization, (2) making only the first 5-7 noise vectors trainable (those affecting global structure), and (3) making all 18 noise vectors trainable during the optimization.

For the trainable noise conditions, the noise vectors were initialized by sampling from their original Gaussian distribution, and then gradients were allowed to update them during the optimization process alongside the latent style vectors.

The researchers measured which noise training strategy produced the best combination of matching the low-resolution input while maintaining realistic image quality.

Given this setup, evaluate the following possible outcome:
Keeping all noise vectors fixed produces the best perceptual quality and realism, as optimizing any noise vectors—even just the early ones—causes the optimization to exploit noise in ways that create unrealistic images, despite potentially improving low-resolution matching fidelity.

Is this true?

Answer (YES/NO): NO